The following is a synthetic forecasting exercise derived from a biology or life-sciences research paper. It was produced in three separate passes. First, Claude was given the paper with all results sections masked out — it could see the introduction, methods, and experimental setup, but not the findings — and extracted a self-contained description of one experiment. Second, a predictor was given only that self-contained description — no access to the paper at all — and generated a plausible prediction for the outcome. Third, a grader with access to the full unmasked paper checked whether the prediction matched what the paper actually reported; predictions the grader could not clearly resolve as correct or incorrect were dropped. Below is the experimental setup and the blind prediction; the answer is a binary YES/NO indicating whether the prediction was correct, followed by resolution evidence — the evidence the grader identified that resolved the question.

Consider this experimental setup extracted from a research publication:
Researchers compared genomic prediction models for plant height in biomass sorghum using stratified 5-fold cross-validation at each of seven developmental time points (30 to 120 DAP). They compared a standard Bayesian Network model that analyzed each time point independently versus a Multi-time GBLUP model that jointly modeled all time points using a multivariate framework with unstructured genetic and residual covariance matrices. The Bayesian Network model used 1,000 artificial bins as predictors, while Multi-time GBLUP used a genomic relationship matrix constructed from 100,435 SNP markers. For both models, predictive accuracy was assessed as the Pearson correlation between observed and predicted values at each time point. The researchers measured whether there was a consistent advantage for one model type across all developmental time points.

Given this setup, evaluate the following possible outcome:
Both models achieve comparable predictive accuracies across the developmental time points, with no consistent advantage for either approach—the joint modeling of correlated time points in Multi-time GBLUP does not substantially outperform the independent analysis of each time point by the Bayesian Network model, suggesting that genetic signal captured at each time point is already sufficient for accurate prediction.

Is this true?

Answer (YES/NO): NO